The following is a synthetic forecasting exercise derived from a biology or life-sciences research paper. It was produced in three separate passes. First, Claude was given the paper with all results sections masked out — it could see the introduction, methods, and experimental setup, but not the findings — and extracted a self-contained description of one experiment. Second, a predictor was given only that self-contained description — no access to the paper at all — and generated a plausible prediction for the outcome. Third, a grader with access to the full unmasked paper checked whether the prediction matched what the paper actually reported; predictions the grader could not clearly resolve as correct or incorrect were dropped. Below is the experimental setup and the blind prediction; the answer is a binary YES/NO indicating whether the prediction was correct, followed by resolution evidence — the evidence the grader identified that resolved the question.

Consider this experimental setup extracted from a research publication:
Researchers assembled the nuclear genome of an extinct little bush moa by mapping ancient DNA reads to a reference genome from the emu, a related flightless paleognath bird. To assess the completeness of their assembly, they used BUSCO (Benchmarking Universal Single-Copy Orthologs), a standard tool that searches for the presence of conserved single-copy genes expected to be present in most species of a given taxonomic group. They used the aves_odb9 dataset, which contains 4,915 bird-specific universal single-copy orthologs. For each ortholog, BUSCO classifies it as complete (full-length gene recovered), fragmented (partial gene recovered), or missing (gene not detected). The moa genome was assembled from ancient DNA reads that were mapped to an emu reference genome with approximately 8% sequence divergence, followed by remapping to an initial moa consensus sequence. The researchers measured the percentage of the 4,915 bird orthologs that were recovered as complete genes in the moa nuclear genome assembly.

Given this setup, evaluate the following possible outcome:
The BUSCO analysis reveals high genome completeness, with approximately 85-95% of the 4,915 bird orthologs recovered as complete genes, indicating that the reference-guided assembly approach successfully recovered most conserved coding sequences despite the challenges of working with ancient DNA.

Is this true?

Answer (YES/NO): NO